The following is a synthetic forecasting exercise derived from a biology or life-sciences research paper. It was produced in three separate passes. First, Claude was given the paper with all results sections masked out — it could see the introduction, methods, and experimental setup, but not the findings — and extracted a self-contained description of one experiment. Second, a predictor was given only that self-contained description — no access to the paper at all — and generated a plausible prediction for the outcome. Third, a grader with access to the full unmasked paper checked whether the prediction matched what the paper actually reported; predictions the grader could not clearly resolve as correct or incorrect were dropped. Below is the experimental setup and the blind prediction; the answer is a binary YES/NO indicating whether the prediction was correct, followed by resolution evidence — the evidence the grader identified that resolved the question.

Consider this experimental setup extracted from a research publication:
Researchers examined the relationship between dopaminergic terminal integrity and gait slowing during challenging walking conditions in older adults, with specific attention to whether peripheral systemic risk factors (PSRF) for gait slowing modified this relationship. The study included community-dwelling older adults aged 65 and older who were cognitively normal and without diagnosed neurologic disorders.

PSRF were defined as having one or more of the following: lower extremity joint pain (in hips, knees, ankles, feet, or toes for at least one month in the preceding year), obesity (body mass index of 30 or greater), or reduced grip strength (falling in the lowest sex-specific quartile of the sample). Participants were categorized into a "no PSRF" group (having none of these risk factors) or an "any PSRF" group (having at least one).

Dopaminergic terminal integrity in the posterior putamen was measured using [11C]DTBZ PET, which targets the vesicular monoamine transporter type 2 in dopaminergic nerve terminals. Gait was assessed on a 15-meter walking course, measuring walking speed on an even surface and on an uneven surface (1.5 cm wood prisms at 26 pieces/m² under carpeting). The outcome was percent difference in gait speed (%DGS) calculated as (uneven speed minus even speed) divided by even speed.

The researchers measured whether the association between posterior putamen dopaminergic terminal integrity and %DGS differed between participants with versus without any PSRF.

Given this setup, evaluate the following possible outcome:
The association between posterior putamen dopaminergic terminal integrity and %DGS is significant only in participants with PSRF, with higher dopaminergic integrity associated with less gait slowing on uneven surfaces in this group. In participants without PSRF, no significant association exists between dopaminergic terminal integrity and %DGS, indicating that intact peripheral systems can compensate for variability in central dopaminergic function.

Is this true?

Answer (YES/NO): YES